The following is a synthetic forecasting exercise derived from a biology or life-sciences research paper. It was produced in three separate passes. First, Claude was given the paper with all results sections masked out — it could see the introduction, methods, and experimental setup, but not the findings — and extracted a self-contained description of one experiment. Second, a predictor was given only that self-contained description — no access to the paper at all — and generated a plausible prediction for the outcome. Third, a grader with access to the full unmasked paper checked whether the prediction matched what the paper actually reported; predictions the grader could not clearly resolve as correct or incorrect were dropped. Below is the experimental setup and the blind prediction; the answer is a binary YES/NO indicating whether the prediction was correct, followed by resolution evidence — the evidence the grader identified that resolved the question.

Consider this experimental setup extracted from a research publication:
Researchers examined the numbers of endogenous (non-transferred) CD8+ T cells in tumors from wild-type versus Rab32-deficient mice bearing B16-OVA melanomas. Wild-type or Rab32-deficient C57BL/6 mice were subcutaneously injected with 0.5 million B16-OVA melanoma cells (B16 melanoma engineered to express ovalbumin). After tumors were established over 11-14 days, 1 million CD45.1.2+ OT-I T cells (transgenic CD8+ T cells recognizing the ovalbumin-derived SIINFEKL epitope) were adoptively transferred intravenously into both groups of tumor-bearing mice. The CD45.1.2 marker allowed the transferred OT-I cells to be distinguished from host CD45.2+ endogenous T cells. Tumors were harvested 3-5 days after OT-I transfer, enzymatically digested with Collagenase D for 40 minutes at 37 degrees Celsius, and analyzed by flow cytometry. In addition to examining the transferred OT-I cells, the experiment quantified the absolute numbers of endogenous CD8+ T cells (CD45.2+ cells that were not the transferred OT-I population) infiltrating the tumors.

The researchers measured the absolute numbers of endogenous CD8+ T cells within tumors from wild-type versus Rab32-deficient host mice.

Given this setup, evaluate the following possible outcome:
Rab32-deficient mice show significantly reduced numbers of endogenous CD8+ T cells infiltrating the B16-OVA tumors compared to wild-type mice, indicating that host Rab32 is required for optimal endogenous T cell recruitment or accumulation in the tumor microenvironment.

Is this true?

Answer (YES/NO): NO